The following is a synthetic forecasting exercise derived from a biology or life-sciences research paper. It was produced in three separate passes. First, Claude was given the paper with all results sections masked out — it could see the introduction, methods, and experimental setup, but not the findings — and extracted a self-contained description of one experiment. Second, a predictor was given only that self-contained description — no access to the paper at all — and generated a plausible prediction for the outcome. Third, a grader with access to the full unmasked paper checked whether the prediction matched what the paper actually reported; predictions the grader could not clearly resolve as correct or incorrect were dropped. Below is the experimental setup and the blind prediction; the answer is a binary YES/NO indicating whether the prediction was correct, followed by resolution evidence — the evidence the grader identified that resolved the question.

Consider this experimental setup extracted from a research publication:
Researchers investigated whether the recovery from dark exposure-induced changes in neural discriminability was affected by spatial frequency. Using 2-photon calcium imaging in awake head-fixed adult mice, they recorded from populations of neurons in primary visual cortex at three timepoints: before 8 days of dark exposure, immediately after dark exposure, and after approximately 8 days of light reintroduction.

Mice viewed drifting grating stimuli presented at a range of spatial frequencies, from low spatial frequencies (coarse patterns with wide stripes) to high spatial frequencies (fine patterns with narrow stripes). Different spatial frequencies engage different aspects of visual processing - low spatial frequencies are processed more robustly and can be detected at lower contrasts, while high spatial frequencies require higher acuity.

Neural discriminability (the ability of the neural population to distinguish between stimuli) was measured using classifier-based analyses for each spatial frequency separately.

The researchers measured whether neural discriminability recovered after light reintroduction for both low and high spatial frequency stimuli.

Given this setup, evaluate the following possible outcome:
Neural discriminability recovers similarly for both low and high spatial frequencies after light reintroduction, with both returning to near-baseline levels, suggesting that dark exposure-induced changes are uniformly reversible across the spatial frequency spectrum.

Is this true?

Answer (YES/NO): YES